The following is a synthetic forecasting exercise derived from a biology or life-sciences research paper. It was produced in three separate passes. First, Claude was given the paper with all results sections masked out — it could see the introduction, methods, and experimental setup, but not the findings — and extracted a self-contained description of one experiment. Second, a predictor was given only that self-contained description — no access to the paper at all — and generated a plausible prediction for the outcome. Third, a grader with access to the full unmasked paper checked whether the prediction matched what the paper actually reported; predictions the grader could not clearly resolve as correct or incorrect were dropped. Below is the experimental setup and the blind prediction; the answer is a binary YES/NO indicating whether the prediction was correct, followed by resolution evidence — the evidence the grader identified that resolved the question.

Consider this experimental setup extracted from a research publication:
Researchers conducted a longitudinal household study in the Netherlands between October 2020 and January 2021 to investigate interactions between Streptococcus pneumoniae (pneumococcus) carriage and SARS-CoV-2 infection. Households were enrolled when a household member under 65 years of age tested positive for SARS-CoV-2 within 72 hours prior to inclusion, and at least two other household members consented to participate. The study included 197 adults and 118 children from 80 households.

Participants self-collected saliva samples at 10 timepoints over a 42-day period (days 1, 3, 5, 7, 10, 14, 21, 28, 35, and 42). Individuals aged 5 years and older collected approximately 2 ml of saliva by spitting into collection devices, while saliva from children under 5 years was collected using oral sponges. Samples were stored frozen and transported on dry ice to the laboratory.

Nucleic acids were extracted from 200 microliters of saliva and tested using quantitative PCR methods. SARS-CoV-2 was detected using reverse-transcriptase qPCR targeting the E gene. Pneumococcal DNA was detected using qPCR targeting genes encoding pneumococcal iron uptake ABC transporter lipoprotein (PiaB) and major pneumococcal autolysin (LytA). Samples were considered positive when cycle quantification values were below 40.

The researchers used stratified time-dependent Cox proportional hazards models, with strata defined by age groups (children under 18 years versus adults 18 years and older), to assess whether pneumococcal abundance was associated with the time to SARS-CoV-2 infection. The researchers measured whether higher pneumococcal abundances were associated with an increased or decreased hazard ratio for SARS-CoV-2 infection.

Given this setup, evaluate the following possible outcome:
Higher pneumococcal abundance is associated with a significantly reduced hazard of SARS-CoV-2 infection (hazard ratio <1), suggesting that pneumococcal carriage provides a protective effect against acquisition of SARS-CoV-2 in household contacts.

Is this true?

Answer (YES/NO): NO